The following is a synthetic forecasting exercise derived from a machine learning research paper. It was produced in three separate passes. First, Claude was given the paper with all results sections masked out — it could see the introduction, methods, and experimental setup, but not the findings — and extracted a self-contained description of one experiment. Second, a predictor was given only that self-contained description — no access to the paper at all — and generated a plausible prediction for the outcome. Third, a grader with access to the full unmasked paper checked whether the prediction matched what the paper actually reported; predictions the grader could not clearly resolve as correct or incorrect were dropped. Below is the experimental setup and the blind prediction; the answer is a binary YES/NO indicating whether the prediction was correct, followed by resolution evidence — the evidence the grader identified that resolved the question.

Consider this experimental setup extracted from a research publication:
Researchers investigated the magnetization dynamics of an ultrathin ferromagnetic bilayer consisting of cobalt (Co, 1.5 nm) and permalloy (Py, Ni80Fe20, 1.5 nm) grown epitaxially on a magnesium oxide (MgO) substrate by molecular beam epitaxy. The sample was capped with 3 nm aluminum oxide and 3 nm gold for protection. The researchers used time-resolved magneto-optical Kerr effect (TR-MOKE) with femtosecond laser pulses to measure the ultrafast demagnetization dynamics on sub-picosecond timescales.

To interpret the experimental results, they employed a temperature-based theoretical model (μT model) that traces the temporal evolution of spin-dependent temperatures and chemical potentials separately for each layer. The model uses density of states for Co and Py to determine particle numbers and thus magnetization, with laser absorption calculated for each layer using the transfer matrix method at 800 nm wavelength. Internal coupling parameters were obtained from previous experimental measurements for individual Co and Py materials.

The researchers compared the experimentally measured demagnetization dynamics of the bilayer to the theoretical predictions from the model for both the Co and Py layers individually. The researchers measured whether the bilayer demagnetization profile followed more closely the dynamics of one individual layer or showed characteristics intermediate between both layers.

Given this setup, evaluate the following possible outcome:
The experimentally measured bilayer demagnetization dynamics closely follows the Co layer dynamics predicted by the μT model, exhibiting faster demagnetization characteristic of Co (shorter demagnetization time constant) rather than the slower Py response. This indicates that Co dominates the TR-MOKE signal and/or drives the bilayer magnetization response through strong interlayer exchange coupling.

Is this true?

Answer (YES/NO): NO